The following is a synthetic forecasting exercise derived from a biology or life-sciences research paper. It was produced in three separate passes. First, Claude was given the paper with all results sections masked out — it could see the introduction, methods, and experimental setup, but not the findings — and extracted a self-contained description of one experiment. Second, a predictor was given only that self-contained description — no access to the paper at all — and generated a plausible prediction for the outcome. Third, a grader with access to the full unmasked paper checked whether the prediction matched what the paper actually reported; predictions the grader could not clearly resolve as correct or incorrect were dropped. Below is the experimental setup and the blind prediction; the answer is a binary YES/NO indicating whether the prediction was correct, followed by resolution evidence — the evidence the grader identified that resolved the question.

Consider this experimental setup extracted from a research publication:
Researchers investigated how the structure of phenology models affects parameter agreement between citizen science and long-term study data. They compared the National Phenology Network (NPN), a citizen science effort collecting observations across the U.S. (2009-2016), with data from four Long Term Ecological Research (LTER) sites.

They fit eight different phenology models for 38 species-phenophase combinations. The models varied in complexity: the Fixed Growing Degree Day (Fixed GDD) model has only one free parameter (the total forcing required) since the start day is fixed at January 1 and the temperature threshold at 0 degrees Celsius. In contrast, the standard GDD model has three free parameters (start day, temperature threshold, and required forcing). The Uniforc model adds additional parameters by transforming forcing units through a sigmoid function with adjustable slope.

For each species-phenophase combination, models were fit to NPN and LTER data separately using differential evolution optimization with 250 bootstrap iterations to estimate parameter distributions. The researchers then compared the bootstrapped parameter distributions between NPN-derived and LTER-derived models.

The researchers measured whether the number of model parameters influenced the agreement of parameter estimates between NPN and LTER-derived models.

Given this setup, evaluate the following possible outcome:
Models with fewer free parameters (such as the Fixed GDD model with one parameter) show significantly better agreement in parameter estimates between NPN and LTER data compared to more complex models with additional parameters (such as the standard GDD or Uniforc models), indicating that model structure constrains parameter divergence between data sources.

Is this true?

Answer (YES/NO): YES